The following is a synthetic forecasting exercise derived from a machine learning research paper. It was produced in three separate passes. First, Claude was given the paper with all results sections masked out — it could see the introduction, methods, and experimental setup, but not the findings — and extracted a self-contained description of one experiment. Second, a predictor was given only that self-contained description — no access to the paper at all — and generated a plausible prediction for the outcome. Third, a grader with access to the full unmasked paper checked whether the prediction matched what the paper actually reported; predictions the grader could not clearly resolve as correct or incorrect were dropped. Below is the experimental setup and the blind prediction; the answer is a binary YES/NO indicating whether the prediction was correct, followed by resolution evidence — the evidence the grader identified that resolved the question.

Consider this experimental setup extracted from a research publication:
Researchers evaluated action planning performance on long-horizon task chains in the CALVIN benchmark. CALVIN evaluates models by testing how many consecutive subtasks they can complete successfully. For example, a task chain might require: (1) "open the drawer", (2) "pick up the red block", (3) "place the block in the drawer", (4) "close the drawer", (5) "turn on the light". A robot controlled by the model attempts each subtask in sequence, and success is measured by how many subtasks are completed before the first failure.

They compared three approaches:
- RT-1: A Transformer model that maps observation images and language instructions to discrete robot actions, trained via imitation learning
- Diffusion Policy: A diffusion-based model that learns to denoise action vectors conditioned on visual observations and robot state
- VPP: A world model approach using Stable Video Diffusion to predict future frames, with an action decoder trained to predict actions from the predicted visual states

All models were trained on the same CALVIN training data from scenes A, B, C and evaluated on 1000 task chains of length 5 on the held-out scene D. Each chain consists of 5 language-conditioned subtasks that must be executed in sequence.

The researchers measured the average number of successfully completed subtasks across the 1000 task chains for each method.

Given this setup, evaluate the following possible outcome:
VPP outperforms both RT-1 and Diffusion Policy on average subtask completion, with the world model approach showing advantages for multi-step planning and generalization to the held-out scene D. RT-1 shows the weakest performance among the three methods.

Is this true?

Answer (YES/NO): NO